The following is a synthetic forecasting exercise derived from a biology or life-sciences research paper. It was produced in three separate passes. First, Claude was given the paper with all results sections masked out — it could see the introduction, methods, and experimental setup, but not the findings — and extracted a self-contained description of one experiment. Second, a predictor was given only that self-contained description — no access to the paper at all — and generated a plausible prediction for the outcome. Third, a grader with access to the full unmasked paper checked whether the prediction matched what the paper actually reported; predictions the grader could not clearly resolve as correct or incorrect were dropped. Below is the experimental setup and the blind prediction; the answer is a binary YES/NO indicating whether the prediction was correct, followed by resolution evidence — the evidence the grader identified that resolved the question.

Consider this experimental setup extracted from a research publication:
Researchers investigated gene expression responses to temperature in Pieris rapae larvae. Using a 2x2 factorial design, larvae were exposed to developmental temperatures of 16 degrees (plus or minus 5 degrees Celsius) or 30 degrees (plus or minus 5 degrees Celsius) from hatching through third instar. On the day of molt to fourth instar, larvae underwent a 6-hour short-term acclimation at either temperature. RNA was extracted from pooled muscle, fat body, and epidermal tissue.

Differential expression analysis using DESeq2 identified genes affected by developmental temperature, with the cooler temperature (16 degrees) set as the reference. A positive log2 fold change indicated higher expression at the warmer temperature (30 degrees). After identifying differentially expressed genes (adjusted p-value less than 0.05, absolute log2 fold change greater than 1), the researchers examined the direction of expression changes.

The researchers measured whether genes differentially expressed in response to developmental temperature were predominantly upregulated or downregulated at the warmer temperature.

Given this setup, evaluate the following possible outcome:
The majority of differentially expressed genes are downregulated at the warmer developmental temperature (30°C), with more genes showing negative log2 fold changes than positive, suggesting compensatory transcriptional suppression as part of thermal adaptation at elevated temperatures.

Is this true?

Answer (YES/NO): NO